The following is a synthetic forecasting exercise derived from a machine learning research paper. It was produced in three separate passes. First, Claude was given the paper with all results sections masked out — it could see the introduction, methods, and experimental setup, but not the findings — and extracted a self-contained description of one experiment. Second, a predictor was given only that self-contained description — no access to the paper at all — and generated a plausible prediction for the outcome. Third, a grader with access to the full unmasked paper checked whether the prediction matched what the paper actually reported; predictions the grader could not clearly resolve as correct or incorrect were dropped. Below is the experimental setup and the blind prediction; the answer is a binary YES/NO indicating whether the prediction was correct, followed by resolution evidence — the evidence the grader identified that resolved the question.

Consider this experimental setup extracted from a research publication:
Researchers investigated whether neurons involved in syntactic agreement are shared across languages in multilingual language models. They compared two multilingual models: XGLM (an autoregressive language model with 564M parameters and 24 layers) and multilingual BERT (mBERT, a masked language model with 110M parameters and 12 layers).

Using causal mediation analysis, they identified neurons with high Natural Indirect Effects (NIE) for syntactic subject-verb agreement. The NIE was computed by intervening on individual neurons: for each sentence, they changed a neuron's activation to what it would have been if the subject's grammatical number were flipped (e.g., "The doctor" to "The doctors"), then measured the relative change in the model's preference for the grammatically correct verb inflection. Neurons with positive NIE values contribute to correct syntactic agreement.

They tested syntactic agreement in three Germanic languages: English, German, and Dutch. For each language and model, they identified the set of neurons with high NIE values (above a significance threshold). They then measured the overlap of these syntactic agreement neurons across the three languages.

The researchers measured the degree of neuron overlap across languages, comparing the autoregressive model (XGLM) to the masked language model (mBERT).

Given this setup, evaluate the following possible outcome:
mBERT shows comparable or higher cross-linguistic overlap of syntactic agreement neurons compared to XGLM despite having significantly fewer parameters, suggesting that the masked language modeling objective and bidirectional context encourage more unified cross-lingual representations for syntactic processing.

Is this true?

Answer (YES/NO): NO